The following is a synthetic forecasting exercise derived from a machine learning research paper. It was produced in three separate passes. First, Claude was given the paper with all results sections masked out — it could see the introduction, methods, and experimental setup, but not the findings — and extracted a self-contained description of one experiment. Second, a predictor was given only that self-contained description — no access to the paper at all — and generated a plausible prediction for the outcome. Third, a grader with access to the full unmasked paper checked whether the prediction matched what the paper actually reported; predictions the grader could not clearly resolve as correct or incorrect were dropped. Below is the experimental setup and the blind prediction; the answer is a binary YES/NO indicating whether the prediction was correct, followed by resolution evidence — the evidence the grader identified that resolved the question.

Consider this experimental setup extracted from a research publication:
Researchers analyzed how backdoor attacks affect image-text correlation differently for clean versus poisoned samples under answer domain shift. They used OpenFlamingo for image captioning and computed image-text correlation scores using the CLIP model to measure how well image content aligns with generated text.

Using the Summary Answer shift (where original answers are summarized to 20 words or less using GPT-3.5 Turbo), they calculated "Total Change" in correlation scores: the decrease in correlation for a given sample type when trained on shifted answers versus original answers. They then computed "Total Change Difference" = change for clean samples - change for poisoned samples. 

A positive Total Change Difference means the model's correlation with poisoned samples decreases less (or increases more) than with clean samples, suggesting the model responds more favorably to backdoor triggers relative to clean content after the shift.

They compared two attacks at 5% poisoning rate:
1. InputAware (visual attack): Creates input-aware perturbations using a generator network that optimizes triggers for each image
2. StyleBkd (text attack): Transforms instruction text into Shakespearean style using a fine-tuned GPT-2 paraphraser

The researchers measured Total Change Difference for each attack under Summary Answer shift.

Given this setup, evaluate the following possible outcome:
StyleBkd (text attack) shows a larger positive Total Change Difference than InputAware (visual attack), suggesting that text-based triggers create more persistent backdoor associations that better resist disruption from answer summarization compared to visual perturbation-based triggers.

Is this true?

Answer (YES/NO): NO